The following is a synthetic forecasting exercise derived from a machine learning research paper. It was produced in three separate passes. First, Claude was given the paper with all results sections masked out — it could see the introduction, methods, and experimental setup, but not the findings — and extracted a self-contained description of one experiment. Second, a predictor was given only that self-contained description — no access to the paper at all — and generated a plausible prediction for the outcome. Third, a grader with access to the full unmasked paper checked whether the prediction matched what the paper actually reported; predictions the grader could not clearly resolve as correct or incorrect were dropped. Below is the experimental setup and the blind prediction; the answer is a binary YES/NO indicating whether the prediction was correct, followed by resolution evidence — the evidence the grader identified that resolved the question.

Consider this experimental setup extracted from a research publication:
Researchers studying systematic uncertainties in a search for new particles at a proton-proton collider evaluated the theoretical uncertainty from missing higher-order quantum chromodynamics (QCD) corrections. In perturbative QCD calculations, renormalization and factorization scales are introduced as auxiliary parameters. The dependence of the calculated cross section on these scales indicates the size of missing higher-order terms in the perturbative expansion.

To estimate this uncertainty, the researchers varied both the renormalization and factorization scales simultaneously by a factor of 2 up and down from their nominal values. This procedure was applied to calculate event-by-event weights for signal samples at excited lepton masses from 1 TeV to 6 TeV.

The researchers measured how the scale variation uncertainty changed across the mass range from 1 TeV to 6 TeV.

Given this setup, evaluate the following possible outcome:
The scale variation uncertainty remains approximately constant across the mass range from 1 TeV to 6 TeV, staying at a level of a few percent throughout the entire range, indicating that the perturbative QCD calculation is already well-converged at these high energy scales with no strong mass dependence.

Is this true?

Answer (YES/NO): NO